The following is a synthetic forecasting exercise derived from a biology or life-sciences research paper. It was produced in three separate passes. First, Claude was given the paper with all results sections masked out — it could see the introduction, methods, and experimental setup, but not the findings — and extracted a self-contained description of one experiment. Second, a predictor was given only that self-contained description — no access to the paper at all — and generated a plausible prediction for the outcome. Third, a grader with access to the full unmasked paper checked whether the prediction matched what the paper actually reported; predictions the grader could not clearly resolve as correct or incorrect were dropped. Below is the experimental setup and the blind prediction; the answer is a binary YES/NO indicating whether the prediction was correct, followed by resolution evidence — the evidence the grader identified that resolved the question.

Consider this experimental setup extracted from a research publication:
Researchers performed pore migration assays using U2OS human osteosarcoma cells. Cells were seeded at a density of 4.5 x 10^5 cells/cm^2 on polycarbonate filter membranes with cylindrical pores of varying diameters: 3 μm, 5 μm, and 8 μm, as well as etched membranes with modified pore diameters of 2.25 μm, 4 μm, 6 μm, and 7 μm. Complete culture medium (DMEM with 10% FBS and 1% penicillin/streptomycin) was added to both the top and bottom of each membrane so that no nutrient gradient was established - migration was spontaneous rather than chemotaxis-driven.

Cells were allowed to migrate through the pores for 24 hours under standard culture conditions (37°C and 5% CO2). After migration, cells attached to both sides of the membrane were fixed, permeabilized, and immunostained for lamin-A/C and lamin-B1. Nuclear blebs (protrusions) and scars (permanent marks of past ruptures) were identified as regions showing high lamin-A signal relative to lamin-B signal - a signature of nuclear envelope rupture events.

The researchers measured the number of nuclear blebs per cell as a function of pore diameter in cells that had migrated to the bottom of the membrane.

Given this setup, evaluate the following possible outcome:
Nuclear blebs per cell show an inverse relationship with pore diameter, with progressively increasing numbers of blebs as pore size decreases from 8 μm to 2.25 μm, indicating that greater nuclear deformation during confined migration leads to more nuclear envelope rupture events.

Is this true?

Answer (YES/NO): YES